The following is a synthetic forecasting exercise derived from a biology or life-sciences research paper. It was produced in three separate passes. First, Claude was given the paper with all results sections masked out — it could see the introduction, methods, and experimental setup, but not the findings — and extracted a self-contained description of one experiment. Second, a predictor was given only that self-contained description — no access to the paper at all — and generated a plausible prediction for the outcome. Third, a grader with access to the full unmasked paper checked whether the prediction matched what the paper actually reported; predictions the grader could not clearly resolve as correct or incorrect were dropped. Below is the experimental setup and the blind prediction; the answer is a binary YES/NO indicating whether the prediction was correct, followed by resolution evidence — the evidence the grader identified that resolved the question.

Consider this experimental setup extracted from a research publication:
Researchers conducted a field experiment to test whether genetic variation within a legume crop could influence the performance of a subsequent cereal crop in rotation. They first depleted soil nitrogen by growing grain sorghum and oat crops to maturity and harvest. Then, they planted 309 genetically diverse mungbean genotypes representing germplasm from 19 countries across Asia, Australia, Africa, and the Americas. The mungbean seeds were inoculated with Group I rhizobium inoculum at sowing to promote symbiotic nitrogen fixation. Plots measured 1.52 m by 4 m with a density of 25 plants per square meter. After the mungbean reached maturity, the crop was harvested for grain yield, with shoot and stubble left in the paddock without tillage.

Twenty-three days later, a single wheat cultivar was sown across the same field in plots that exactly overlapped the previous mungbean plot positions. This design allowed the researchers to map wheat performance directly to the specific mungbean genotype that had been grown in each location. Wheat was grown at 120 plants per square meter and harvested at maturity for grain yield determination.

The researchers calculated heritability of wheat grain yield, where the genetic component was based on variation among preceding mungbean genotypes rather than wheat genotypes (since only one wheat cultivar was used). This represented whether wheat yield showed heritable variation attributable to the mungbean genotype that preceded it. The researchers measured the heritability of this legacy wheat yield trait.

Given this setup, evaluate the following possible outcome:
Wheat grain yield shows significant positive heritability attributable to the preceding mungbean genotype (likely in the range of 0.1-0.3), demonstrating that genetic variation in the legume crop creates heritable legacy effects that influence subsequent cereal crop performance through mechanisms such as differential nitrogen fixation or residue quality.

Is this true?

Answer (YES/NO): NO